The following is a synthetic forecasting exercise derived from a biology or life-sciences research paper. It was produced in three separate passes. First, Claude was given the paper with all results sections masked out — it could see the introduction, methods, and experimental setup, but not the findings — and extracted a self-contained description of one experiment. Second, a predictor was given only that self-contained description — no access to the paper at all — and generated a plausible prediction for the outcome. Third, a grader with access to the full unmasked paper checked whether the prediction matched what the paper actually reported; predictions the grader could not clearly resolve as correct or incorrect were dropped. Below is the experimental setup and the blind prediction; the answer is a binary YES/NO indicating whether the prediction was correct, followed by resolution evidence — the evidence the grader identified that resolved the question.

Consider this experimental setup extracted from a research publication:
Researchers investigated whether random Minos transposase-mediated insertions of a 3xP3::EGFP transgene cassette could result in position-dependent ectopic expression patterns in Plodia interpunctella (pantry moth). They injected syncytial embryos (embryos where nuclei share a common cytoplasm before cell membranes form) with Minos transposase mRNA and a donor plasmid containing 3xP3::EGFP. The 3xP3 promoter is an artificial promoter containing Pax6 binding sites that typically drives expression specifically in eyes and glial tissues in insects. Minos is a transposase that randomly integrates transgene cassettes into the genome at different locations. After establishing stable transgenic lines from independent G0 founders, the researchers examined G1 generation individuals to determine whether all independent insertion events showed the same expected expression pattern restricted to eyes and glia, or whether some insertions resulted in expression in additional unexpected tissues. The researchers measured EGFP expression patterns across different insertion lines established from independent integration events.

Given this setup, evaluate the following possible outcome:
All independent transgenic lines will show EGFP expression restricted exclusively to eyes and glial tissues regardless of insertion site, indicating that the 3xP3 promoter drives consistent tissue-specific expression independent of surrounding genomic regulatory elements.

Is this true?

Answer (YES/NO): NO